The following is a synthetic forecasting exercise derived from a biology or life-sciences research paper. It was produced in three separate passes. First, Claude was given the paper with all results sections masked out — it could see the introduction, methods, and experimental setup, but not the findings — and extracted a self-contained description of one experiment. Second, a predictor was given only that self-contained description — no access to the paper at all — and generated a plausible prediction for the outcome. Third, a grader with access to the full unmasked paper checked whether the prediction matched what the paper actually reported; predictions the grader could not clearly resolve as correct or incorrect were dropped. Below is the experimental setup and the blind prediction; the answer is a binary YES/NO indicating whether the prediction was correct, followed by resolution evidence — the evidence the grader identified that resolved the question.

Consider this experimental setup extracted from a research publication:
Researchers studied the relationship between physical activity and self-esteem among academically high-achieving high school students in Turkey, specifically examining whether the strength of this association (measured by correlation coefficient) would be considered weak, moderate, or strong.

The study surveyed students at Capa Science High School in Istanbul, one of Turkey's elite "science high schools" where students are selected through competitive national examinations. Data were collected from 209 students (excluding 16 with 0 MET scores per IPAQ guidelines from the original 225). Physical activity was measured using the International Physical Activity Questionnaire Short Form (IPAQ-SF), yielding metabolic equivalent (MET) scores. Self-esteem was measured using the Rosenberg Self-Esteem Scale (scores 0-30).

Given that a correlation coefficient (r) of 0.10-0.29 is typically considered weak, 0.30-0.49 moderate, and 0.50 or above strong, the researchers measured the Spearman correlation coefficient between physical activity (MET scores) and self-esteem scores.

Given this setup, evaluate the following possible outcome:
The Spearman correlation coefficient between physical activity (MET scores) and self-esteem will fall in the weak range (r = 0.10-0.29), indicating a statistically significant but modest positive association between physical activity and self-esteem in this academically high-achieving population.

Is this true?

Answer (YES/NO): YES